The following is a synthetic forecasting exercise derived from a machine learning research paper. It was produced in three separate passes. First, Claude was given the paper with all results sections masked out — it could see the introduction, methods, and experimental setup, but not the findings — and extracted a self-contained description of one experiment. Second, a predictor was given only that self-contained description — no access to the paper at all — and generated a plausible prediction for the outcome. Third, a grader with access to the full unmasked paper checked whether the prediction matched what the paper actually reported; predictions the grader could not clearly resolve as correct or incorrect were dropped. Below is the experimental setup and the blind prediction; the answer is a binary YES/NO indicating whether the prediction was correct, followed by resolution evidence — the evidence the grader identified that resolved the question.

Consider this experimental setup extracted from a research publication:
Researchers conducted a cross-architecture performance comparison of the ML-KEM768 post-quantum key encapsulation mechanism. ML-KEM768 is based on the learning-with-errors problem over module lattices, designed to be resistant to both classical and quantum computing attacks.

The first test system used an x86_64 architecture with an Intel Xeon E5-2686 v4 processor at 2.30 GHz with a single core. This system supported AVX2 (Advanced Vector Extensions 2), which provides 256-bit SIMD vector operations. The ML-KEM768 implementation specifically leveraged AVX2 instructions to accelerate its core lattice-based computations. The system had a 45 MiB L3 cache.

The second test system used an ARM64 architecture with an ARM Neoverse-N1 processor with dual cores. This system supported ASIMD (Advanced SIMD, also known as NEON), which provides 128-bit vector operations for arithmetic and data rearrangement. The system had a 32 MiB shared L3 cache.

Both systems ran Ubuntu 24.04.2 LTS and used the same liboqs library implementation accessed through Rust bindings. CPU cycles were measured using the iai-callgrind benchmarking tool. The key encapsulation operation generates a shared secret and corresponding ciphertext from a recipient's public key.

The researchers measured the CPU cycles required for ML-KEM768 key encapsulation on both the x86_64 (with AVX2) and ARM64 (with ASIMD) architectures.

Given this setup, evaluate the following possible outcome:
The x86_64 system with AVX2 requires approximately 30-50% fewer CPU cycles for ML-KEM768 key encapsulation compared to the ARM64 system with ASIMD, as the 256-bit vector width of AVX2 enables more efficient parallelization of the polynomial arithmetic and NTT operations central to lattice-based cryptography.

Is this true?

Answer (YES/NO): NO